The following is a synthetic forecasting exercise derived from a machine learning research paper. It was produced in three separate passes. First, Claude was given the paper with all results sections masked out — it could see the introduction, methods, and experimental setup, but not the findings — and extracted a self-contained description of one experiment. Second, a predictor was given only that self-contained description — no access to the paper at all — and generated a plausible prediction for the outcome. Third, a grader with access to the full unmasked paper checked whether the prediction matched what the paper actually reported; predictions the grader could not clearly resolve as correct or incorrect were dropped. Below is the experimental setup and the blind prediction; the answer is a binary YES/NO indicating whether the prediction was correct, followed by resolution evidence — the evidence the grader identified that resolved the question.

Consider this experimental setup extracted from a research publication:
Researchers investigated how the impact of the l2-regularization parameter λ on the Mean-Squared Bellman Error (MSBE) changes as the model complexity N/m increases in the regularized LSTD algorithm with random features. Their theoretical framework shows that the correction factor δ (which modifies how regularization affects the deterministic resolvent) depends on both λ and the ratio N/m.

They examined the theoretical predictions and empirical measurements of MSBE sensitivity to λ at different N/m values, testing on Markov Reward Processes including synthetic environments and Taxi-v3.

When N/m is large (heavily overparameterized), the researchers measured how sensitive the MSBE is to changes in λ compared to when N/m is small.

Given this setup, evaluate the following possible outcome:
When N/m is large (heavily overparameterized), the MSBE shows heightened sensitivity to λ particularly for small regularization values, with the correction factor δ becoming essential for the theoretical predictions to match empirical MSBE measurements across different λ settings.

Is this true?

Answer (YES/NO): NO